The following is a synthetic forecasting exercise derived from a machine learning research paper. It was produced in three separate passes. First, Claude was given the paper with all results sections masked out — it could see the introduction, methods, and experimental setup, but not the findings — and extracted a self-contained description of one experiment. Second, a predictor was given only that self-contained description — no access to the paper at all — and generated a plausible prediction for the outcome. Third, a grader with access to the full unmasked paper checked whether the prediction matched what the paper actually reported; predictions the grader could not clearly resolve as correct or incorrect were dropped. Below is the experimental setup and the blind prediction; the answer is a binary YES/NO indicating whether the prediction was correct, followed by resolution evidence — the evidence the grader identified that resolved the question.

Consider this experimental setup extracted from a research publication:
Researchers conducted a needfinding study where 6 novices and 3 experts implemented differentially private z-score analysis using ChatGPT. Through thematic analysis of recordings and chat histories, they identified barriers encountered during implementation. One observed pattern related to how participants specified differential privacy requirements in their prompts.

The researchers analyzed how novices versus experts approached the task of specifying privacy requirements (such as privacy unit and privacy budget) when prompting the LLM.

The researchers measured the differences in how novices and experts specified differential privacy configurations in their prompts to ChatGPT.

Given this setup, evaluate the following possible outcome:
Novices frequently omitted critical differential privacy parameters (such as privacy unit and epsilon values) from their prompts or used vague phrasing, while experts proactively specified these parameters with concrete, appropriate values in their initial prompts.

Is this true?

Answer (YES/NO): NO